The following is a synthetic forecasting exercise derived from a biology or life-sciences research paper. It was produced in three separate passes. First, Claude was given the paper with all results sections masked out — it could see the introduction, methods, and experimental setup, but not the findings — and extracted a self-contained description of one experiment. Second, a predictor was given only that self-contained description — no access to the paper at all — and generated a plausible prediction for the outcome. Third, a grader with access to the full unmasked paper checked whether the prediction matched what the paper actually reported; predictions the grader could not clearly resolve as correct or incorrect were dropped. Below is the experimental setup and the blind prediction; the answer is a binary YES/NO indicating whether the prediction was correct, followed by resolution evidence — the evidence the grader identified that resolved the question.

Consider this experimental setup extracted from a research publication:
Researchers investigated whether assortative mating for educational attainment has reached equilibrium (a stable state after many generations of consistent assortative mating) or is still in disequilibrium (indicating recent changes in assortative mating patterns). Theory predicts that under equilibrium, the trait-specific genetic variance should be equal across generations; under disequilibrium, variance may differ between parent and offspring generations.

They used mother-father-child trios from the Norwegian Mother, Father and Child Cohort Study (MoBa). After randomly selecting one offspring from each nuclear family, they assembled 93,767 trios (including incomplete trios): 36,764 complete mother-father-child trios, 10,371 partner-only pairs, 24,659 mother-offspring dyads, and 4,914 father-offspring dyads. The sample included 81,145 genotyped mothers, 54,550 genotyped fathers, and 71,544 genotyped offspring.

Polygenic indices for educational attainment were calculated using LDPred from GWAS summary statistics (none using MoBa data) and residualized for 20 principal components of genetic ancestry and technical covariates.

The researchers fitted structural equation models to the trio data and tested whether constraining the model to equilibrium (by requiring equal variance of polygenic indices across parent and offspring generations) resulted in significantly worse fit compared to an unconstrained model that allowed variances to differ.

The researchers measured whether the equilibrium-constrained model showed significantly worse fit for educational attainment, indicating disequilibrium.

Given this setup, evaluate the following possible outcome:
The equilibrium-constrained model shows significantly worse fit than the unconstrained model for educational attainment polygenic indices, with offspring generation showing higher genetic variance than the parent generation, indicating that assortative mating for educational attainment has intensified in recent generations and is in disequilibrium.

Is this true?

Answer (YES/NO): NO